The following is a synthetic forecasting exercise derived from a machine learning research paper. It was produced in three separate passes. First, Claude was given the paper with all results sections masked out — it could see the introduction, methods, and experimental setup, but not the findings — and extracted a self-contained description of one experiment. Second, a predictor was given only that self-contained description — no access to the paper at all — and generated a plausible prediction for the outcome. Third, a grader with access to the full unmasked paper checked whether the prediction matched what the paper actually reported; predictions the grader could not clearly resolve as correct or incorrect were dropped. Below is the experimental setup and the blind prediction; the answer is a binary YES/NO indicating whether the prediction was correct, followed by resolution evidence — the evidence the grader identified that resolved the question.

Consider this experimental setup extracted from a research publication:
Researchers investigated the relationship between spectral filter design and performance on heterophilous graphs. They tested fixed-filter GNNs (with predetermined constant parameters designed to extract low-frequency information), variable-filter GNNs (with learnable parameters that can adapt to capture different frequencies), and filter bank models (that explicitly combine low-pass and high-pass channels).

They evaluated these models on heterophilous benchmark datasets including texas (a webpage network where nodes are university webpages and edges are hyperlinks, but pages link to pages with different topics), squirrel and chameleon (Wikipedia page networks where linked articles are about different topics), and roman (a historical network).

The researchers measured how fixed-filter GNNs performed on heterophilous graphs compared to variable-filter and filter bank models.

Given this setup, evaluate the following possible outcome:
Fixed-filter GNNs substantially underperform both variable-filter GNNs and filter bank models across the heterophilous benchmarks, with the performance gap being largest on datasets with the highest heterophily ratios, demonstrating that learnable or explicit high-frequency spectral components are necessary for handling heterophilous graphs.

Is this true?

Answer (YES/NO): NO